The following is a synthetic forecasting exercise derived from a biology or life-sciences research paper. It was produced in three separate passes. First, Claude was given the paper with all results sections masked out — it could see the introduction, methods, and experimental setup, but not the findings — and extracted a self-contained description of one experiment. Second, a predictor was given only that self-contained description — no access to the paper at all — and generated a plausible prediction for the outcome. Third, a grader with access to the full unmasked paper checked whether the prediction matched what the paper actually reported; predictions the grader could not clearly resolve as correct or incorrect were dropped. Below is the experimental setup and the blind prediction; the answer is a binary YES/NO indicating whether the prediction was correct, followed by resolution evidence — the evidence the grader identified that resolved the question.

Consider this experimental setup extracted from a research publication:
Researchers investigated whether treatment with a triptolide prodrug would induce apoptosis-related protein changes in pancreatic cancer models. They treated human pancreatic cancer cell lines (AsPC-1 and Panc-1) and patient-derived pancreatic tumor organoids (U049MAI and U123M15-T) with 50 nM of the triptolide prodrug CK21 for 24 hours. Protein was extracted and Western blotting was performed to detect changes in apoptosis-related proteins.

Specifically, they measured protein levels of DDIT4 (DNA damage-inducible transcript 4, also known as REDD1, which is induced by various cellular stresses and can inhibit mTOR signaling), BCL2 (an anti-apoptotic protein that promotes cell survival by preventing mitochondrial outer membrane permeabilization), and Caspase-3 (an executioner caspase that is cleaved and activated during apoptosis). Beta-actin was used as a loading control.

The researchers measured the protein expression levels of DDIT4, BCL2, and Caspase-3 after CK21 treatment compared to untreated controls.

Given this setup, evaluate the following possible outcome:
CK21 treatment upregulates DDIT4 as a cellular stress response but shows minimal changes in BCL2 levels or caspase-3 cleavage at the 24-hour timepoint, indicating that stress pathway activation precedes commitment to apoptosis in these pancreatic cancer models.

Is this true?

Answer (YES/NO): NO